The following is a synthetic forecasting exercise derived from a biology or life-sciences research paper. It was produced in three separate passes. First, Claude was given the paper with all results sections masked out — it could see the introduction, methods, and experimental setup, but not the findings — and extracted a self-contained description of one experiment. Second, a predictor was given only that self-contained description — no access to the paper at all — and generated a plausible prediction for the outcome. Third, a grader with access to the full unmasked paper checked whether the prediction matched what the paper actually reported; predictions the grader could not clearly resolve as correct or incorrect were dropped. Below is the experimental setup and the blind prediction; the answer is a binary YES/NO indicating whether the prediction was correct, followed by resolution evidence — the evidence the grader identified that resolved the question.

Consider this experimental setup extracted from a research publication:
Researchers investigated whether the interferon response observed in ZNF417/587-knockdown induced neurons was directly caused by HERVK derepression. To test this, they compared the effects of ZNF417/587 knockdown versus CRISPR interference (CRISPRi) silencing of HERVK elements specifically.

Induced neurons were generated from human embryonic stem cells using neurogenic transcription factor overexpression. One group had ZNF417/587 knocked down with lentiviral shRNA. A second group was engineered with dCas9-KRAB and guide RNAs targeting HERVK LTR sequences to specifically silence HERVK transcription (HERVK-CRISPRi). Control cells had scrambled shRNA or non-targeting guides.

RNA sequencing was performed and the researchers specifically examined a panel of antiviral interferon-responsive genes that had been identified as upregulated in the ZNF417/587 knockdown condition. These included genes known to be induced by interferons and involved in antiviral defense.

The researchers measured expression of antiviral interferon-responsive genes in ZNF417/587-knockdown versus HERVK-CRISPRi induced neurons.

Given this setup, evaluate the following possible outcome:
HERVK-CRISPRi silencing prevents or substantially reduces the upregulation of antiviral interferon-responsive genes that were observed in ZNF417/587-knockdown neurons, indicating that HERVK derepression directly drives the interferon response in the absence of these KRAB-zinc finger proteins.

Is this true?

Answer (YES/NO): YES